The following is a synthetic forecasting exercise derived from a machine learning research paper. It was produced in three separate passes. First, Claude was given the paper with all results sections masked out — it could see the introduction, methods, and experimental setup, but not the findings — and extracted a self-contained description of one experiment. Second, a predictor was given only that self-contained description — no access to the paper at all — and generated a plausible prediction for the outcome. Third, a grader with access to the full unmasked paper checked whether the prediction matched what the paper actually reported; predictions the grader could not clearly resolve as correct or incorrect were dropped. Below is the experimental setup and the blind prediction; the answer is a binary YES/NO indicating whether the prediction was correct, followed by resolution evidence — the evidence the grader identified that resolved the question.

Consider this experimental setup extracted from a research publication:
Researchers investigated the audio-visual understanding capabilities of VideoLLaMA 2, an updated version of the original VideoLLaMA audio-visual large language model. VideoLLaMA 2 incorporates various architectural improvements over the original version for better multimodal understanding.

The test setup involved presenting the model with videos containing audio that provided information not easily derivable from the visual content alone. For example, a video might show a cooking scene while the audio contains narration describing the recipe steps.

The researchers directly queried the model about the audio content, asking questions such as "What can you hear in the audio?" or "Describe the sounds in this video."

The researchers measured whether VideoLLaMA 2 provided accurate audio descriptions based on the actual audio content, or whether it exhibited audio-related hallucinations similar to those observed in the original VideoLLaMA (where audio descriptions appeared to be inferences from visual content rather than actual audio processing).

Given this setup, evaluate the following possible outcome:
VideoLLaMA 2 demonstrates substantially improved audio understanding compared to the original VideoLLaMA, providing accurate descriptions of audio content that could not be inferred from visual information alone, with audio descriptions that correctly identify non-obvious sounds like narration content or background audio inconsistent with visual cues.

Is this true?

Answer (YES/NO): NO